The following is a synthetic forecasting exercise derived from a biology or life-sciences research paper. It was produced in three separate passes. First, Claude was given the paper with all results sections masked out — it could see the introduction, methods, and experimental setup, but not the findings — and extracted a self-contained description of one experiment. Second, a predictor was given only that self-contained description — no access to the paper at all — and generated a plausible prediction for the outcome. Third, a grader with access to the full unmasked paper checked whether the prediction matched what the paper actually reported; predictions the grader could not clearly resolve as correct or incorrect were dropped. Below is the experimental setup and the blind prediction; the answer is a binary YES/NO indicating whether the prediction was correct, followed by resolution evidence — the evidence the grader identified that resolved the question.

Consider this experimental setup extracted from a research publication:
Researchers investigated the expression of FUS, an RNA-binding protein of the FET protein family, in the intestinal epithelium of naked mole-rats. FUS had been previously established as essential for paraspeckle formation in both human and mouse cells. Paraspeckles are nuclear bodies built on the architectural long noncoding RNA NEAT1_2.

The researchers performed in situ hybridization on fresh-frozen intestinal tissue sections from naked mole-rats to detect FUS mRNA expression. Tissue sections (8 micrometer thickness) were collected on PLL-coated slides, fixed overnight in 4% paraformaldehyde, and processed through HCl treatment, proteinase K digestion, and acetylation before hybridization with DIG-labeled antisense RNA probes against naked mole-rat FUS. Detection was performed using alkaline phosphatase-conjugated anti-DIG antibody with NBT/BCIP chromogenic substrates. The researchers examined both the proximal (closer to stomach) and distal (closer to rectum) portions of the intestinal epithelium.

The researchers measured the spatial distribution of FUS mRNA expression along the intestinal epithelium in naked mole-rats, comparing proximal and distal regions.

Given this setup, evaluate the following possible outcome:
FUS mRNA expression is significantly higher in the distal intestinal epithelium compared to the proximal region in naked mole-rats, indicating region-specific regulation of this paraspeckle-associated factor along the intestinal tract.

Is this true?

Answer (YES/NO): NO